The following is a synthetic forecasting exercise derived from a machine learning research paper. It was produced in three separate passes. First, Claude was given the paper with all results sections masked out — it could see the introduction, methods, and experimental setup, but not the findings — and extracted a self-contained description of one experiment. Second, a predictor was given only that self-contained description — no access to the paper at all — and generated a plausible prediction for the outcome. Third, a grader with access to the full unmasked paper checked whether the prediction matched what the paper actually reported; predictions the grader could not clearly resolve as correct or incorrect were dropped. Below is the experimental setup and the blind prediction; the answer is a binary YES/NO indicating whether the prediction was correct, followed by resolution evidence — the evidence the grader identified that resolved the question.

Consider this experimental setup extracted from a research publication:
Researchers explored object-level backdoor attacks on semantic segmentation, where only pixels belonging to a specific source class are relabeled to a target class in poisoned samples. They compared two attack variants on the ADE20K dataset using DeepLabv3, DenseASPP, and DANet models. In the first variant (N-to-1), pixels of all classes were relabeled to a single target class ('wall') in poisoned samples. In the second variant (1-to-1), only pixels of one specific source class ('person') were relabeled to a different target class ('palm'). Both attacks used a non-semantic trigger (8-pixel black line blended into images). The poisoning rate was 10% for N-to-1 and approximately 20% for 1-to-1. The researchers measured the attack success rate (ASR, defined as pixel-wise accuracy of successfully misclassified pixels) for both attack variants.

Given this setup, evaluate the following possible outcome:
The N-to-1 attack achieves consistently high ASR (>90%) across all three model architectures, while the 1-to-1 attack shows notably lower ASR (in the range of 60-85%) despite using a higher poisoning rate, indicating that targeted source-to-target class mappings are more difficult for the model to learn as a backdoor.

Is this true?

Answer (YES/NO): YES